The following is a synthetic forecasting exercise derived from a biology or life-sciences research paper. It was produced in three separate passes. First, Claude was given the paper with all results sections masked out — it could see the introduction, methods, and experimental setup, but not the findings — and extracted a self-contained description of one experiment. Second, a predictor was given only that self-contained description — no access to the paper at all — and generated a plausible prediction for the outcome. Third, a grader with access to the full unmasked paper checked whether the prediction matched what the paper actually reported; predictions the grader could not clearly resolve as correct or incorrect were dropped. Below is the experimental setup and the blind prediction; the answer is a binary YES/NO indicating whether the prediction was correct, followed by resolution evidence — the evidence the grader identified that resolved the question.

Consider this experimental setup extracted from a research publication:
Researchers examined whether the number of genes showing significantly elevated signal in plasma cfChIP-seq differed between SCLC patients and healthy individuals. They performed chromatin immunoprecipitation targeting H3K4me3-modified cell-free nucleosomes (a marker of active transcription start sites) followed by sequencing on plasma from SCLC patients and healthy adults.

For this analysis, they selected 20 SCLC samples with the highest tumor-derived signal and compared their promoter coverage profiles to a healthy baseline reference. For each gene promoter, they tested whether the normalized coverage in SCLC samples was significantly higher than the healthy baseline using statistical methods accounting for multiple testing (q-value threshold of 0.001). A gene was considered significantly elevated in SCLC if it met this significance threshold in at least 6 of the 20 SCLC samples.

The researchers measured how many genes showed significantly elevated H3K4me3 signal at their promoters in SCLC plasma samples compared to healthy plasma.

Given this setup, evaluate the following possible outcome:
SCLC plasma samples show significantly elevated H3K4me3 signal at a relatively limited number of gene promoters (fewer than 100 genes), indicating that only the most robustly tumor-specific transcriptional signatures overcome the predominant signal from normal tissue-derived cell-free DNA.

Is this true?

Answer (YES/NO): NO